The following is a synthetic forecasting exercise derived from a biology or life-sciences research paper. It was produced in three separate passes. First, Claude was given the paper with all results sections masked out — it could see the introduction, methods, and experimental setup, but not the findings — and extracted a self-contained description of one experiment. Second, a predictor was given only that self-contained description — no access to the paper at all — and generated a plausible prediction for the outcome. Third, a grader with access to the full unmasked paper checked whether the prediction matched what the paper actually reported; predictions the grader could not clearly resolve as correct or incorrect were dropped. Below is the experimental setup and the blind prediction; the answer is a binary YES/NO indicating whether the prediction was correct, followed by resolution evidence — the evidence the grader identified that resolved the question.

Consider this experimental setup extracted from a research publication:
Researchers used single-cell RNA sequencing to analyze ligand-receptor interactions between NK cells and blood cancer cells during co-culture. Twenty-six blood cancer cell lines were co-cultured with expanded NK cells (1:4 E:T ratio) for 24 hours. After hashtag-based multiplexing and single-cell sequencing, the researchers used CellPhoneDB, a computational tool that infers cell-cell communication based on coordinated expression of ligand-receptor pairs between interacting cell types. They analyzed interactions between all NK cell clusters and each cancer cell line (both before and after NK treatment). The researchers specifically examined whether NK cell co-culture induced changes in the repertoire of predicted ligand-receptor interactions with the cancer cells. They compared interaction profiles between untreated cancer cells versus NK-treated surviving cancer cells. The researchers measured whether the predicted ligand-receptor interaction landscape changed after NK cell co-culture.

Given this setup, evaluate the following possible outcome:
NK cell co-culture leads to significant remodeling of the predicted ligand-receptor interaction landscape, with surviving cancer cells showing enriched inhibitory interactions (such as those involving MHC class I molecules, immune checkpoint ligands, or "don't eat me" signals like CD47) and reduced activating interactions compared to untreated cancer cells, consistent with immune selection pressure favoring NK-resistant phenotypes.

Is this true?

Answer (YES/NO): NO